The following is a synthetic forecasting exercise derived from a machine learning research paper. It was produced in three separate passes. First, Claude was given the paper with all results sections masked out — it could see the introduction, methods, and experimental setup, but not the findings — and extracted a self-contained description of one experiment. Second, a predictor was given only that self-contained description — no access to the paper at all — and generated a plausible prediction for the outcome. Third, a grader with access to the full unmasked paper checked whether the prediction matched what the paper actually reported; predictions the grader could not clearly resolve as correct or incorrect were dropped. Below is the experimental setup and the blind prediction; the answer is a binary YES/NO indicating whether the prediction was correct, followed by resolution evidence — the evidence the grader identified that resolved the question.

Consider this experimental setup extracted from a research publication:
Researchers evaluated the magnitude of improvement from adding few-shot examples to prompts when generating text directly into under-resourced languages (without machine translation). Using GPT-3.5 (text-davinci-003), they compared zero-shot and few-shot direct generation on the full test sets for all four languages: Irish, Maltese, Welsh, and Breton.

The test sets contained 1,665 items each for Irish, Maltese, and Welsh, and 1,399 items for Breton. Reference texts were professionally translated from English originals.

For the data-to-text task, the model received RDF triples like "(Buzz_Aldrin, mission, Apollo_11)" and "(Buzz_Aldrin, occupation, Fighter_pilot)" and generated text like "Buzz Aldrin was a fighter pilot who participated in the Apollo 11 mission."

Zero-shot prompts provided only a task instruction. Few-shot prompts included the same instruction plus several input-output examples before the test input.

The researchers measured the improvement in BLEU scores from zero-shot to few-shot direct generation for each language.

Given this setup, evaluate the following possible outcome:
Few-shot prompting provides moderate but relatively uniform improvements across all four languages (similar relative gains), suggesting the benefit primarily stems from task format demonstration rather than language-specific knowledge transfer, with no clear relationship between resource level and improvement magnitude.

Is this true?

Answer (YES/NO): NO